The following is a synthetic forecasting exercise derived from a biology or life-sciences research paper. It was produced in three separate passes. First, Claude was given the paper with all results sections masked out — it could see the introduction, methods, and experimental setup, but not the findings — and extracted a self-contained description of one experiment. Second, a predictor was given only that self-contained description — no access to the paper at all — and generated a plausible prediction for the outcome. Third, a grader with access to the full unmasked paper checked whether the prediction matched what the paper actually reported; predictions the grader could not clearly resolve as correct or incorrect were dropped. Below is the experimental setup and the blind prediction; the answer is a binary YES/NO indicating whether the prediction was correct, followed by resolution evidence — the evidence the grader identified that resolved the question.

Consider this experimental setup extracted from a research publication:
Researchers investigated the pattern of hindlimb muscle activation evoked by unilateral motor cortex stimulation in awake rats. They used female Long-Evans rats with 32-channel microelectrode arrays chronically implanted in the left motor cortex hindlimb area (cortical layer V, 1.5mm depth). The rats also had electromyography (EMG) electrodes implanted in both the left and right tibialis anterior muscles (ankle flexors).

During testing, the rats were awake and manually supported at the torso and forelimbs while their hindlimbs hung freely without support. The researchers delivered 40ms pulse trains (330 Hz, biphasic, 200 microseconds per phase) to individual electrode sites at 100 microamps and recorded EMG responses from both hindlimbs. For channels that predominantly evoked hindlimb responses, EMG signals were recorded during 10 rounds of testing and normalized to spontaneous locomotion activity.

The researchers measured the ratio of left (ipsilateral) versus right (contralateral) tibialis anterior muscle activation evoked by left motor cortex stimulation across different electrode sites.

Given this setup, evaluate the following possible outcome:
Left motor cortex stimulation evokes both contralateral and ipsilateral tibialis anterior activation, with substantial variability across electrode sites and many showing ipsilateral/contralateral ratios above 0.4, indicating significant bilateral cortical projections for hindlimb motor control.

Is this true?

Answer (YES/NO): NO